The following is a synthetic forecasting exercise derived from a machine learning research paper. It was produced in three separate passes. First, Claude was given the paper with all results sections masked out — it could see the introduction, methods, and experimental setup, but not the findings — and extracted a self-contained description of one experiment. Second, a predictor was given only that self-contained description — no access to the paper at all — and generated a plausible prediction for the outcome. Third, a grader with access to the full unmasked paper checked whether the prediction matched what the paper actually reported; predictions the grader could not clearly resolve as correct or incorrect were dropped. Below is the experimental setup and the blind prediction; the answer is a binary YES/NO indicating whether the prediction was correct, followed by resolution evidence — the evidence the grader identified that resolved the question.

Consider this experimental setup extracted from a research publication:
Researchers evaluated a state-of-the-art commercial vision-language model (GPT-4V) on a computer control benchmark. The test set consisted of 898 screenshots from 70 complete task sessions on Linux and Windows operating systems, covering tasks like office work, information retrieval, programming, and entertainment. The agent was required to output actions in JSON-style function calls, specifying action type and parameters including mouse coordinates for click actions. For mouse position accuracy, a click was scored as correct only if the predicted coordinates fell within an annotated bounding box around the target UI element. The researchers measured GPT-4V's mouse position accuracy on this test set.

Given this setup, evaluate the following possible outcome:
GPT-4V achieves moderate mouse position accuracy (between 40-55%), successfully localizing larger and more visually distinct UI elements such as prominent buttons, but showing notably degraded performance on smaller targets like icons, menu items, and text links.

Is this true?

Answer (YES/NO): NO